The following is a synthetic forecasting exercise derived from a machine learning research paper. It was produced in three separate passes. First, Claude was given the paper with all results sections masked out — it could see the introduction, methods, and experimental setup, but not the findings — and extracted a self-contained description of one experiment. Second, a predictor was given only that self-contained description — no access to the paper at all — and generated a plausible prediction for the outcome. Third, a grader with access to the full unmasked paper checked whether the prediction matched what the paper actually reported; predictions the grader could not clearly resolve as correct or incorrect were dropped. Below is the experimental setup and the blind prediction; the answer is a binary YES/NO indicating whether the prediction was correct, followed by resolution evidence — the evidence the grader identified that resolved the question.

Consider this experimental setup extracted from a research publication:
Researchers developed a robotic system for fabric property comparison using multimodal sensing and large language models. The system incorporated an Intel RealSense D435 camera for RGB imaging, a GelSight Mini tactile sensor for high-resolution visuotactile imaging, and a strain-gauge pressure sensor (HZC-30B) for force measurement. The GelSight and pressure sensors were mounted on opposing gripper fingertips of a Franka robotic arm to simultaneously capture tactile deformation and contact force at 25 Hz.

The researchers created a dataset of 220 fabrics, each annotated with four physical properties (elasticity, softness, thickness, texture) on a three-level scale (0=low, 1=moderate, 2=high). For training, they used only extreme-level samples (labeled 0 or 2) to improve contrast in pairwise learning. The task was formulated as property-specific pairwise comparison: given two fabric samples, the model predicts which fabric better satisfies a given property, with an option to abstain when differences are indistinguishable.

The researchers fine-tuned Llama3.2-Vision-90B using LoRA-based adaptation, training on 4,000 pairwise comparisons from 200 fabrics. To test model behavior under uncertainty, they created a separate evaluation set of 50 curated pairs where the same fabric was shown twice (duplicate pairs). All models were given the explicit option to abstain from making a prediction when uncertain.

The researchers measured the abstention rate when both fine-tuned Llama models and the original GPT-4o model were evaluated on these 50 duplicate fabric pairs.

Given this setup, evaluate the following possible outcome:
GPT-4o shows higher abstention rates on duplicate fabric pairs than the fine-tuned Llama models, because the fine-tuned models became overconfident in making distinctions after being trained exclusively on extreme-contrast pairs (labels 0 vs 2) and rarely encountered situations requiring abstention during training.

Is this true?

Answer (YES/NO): YES